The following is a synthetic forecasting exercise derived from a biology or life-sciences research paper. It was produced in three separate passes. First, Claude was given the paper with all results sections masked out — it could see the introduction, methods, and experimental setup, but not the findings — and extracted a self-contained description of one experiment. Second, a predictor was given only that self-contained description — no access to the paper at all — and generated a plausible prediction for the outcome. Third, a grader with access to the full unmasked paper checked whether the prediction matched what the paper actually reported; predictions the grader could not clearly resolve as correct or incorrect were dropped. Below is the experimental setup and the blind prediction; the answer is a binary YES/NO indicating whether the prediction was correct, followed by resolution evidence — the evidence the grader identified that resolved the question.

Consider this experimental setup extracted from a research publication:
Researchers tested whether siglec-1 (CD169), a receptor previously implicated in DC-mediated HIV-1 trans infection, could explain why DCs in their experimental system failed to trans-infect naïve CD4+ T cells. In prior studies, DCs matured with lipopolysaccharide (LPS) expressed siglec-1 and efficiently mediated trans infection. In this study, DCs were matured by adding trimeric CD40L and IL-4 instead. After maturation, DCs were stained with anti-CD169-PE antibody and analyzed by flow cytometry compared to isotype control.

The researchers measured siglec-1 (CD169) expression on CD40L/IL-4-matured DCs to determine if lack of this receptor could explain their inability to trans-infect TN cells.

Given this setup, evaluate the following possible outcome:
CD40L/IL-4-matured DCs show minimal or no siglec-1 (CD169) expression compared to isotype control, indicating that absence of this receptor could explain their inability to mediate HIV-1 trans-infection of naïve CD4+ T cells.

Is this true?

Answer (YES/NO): NO